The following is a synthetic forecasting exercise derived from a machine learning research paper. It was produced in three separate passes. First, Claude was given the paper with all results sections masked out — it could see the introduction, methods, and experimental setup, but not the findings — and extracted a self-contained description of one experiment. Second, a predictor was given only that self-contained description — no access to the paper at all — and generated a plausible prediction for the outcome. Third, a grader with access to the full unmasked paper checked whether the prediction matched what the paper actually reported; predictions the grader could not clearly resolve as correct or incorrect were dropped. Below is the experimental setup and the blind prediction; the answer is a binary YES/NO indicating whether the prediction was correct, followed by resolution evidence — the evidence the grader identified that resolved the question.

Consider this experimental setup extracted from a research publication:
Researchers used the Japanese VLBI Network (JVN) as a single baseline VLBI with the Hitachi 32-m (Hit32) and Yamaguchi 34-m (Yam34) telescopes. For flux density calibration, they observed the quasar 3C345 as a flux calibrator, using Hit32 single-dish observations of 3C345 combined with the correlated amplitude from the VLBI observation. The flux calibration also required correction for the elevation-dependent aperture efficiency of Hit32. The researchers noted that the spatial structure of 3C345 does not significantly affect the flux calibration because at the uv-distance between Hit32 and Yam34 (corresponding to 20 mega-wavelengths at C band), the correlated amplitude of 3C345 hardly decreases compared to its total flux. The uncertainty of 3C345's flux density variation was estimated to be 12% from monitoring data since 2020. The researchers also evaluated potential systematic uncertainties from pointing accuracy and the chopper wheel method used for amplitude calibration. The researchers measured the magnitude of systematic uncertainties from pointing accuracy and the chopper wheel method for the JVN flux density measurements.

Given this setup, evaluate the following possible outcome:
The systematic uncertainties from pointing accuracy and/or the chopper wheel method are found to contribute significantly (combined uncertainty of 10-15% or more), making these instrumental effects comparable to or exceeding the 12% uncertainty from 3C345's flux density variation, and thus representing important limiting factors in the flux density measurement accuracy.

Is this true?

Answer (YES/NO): NO